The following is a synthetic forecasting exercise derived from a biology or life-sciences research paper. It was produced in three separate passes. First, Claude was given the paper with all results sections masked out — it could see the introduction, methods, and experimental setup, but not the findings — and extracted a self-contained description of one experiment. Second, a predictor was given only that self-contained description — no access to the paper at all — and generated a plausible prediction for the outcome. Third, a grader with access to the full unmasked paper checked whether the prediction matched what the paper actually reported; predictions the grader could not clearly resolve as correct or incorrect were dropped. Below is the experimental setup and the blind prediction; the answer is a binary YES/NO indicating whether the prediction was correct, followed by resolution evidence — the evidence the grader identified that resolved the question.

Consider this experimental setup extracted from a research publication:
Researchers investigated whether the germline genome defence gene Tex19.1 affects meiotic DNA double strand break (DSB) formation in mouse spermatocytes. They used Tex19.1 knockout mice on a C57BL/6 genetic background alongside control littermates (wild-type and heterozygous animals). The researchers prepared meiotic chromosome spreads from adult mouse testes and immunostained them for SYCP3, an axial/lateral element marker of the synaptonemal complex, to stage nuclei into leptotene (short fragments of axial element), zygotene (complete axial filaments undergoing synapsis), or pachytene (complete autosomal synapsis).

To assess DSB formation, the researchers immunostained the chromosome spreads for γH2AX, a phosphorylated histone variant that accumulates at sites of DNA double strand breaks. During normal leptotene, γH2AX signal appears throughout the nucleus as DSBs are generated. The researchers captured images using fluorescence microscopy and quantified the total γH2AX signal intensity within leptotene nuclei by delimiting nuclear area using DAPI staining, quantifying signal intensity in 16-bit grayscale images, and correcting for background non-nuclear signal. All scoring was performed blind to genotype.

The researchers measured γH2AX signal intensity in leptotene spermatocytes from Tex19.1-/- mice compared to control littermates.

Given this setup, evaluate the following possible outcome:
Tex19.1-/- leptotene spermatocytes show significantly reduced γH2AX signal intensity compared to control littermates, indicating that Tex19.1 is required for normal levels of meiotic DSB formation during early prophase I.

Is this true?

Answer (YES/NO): YES